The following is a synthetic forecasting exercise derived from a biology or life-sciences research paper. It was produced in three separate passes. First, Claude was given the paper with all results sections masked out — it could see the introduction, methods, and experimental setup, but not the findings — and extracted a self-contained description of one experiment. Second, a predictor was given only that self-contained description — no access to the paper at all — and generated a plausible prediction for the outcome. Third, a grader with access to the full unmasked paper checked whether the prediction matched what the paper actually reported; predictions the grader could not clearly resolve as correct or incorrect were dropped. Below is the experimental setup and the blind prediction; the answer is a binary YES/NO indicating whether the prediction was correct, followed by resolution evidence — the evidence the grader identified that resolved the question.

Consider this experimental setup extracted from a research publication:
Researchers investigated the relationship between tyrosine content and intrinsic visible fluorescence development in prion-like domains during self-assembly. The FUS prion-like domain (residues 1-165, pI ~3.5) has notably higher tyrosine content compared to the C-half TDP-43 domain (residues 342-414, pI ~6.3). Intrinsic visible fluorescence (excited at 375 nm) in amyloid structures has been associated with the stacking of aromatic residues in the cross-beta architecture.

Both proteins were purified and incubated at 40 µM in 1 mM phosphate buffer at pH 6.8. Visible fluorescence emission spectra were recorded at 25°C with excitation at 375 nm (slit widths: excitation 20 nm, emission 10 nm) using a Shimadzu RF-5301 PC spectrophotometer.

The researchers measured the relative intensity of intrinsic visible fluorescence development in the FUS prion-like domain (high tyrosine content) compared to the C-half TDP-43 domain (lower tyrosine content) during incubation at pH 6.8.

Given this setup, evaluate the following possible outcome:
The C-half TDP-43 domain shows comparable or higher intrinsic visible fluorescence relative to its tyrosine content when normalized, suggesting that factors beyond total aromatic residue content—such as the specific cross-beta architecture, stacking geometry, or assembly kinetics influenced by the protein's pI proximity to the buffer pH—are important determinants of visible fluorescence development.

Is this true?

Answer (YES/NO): YES